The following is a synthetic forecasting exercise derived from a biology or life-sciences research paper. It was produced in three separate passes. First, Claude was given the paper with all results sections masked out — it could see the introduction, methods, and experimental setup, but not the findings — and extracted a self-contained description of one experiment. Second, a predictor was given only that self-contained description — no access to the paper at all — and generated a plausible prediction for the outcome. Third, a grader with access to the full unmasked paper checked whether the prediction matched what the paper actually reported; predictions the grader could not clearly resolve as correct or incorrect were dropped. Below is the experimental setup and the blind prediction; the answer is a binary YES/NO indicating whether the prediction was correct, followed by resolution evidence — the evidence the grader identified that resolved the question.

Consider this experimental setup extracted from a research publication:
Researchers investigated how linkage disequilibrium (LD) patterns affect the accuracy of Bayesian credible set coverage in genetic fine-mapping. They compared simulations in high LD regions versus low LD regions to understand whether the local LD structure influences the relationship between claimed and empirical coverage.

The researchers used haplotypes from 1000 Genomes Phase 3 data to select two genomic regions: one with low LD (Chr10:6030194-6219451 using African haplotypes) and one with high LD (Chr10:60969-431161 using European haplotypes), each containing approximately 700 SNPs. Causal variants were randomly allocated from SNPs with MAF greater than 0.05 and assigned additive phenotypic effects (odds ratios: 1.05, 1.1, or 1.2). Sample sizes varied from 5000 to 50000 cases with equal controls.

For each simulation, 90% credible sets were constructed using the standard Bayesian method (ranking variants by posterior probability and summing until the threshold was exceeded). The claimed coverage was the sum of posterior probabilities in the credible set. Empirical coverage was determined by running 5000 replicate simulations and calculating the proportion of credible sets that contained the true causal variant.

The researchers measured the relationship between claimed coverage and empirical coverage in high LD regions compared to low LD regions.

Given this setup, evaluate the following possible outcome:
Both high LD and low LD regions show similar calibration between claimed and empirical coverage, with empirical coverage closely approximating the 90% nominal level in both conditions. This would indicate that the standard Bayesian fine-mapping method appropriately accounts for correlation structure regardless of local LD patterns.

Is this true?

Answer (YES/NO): NO